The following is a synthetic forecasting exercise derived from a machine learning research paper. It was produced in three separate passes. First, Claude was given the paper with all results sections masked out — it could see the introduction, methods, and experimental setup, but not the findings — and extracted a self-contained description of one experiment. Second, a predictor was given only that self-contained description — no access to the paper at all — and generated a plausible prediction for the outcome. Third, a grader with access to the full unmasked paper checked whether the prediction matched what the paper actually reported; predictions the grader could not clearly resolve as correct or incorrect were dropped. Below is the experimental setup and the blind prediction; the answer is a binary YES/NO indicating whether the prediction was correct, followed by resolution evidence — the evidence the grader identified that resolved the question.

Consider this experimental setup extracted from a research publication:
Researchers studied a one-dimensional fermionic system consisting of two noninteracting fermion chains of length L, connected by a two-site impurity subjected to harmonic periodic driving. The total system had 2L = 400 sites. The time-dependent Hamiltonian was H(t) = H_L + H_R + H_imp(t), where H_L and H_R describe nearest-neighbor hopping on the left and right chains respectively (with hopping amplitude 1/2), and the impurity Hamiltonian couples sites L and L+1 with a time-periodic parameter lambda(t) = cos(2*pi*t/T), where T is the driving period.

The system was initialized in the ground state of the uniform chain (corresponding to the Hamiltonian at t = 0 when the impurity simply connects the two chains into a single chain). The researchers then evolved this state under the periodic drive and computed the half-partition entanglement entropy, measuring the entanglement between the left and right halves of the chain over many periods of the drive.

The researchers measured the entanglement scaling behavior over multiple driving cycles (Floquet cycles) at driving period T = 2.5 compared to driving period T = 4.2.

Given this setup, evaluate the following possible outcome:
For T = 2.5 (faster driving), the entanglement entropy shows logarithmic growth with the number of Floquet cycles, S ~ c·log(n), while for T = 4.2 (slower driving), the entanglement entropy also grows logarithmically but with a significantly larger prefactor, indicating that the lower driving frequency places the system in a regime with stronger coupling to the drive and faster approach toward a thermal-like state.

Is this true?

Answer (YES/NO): NO